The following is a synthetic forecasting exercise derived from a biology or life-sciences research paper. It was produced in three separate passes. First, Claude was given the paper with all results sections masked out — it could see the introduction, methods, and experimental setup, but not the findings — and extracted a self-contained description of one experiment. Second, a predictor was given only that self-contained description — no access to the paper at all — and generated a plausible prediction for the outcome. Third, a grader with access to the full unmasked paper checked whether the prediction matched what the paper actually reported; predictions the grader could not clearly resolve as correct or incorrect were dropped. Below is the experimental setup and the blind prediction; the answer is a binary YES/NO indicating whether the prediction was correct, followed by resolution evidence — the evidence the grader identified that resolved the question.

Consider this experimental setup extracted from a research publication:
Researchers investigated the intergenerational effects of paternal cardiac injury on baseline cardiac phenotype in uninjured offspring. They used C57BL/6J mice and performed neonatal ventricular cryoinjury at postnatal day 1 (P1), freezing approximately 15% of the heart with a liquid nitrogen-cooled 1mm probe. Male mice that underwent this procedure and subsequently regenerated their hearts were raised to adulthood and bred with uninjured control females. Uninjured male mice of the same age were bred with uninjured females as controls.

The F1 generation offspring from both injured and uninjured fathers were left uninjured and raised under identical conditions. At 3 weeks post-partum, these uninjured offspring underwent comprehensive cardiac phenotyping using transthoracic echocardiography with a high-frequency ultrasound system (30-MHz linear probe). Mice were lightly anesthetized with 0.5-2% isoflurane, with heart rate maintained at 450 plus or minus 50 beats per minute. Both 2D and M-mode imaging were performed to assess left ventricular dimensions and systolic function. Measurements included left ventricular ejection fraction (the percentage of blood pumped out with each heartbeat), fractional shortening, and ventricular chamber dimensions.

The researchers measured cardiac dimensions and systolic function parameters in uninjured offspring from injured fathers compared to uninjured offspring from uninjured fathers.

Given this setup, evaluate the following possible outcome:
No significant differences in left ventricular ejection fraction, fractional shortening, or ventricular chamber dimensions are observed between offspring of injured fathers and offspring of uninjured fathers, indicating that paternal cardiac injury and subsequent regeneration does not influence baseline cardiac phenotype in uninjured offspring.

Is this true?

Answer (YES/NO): NO